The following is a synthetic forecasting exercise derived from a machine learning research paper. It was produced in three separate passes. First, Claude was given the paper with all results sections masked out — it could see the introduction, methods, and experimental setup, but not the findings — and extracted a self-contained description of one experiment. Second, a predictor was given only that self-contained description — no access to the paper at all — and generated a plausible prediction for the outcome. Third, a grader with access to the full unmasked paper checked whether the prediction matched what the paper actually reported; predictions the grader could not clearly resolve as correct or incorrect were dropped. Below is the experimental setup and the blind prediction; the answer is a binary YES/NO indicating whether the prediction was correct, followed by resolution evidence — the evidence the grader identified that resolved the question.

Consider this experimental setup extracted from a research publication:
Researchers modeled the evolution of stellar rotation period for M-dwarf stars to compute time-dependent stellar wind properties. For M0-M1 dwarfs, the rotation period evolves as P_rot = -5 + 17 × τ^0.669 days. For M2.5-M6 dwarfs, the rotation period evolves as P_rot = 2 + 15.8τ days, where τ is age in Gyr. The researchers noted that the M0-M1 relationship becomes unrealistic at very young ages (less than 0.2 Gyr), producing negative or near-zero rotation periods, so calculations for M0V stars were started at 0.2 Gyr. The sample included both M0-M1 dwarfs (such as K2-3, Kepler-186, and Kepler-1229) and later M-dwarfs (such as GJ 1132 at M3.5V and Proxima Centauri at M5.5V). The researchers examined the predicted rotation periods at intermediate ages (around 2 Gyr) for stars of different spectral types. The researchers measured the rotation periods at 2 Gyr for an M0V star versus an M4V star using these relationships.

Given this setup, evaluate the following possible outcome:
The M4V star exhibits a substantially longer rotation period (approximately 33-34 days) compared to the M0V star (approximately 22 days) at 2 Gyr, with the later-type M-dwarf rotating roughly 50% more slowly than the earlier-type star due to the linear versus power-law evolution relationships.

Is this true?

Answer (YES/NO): YES